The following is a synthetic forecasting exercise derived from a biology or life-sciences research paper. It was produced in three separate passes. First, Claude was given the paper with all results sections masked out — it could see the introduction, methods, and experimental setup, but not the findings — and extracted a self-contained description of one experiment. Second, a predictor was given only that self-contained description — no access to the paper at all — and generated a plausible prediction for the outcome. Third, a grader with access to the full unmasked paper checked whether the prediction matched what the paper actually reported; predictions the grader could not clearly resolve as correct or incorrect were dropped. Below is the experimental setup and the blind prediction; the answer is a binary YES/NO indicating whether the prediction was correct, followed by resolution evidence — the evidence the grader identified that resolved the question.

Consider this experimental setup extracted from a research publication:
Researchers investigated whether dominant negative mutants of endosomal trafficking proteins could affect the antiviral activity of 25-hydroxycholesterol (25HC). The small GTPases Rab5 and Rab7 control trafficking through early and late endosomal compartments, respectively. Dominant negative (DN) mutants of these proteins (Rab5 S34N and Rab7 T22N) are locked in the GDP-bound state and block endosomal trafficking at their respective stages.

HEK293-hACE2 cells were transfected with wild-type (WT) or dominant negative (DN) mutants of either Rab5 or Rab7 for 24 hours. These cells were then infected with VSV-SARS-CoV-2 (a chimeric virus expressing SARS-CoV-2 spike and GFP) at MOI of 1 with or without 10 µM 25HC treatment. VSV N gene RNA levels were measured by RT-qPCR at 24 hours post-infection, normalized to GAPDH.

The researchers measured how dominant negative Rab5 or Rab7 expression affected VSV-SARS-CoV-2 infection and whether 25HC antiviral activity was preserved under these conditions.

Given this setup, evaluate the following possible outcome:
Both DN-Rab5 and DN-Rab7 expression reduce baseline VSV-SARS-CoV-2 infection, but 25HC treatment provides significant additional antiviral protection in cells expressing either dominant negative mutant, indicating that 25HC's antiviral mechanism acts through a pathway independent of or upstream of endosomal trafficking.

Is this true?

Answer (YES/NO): NO